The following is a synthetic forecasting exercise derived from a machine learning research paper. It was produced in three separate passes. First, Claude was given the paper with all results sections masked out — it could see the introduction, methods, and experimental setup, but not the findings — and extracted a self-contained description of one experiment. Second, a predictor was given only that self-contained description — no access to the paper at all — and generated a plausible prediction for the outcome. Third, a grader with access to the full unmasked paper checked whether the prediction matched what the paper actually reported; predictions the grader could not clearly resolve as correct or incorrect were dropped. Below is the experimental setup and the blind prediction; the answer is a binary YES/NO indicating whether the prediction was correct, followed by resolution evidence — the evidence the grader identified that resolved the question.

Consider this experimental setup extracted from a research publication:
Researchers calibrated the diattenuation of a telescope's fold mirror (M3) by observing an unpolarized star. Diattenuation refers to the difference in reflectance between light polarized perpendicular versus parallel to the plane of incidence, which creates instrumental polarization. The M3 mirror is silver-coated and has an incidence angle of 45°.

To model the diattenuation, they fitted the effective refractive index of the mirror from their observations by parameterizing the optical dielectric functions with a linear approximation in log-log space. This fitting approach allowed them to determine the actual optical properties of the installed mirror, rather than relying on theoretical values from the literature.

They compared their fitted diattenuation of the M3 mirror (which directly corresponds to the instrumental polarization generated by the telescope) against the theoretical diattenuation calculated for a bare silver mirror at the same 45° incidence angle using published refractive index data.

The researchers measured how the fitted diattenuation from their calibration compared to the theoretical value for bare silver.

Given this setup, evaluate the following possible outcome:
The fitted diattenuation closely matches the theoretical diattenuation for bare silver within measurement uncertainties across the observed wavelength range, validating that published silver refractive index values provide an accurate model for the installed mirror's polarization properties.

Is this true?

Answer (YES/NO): NO